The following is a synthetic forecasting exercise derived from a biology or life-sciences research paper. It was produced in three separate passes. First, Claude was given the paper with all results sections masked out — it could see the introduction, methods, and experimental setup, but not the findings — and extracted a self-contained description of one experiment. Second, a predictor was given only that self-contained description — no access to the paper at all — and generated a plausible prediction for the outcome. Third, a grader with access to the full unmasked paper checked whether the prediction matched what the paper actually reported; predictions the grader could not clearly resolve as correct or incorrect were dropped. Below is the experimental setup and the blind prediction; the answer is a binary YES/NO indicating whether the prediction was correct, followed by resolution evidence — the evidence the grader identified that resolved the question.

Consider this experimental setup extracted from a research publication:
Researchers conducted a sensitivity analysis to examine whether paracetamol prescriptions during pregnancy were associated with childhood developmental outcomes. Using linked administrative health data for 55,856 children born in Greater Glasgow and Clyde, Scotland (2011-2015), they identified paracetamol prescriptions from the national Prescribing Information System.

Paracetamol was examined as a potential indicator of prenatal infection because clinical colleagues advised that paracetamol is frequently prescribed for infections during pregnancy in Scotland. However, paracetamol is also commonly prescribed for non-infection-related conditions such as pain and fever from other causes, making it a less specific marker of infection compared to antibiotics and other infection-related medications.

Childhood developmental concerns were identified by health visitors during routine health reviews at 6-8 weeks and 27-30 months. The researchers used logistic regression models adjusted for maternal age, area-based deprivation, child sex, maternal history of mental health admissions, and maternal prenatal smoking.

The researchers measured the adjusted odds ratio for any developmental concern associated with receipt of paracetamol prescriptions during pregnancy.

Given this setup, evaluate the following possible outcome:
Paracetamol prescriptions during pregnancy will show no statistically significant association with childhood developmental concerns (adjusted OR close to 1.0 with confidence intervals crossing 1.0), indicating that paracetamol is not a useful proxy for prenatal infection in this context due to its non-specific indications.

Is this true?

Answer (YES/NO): NO